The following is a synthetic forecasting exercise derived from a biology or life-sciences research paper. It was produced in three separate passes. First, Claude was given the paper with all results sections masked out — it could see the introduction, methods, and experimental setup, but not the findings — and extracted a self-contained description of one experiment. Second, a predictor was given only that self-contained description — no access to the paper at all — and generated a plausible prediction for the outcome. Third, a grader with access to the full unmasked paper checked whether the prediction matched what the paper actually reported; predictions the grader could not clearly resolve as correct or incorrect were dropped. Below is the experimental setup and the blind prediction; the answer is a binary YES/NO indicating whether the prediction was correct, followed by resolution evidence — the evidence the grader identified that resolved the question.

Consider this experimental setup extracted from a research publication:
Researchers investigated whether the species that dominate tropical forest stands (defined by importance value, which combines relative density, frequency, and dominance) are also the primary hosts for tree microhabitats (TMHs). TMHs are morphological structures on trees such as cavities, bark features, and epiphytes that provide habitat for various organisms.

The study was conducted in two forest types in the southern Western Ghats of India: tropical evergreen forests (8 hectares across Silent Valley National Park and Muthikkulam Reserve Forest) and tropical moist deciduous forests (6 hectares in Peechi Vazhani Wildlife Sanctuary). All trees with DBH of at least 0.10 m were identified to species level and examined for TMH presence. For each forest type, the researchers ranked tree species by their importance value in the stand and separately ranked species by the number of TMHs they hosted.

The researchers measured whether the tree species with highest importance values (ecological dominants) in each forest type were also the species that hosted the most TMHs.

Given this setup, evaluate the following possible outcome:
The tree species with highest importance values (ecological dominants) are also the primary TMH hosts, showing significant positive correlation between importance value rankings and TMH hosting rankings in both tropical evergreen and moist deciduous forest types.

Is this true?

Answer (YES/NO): NO